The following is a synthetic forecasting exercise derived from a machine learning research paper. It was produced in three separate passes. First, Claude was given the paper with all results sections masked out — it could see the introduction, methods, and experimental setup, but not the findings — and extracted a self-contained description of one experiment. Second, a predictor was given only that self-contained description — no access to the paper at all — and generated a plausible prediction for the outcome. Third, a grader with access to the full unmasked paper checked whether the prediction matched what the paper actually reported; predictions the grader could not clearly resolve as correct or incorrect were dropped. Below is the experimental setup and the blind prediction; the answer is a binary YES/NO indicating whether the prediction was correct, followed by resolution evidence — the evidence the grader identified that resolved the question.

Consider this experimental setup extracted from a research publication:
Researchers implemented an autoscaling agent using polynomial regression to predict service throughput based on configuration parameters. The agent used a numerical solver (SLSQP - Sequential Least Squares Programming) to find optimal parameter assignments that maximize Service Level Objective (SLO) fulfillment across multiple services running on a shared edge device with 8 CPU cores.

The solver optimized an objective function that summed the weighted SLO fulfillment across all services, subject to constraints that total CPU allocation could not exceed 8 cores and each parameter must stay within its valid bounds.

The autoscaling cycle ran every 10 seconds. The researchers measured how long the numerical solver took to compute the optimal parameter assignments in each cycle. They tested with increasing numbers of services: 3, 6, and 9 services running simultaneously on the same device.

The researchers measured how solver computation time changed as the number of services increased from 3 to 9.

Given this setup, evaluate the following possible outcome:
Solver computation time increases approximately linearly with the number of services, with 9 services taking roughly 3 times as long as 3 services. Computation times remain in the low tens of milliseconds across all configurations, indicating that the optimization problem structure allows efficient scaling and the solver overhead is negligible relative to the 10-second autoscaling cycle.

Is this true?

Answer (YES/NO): NO